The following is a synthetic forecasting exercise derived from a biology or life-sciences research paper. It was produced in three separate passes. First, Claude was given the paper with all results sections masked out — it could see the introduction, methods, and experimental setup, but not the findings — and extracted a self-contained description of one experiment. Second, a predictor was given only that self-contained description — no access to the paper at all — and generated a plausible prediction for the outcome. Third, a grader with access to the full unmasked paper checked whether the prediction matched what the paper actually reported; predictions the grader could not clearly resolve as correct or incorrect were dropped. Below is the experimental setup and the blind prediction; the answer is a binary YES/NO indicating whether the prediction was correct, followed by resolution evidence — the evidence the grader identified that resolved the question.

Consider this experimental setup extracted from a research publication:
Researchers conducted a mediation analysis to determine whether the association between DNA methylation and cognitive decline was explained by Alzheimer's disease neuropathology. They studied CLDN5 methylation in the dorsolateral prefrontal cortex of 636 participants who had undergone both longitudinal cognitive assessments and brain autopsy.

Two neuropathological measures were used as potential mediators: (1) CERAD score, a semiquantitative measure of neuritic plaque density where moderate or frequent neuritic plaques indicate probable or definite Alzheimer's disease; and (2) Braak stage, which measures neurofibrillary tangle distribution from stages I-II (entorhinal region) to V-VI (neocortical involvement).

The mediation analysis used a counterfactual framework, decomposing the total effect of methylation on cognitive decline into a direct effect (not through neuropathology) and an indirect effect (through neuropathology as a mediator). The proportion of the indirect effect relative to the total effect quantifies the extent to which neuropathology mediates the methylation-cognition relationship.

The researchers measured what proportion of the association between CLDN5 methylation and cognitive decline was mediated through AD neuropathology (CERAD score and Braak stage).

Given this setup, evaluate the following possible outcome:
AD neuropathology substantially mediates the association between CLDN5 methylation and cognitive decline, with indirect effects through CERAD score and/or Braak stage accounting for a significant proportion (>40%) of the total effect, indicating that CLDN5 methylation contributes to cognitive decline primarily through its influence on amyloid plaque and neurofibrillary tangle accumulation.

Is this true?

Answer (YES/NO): NO